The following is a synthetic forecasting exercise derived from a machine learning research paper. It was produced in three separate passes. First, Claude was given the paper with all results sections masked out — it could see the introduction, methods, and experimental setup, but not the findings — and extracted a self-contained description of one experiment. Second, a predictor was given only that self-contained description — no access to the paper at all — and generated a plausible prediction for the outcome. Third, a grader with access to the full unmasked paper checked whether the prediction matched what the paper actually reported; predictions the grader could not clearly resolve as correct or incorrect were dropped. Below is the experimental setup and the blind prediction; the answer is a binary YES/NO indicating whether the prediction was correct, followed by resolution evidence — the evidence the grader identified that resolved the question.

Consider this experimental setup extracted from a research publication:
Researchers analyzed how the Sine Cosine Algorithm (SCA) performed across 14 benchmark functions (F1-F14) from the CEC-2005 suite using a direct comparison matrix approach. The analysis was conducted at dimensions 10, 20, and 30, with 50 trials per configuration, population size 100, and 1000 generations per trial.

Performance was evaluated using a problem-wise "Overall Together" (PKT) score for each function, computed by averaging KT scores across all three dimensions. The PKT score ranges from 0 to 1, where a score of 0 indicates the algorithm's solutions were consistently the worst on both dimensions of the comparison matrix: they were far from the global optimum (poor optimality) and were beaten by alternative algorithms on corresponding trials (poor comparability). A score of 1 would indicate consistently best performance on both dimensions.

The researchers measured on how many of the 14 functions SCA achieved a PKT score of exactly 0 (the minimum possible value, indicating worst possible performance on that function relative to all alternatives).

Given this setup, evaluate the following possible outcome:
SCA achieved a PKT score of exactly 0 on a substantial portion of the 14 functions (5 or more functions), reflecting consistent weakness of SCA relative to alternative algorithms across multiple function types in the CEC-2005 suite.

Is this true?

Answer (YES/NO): YES